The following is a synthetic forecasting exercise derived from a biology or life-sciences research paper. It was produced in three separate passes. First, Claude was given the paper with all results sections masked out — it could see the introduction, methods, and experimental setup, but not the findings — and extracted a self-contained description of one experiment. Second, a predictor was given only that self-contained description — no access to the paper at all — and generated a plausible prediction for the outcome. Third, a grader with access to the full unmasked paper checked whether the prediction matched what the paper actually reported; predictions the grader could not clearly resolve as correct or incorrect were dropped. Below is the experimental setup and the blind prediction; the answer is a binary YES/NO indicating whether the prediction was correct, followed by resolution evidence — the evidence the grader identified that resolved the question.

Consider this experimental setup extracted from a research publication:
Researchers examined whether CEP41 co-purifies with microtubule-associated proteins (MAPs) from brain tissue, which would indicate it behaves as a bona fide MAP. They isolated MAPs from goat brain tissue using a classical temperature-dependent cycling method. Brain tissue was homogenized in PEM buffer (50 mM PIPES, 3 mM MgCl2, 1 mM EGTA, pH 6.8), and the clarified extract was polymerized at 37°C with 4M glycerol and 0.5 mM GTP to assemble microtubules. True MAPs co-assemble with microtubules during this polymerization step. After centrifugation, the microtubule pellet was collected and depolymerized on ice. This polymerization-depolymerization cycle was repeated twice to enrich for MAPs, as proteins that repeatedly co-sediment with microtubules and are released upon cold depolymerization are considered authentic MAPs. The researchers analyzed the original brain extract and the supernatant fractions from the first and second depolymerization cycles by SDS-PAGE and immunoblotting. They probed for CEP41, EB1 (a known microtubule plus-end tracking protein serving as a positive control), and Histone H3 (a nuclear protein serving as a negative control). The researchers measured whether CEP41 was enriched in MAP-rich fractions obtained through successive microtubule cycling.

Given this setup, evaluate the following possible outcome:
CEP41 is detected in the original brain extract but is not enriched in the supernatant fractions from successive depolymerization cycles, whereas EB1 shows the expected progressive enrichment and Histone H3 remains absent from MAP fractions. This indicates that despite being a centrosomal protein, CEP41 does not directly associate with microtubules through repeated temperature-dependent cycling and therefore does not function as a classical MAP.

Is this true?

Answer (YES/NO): NO